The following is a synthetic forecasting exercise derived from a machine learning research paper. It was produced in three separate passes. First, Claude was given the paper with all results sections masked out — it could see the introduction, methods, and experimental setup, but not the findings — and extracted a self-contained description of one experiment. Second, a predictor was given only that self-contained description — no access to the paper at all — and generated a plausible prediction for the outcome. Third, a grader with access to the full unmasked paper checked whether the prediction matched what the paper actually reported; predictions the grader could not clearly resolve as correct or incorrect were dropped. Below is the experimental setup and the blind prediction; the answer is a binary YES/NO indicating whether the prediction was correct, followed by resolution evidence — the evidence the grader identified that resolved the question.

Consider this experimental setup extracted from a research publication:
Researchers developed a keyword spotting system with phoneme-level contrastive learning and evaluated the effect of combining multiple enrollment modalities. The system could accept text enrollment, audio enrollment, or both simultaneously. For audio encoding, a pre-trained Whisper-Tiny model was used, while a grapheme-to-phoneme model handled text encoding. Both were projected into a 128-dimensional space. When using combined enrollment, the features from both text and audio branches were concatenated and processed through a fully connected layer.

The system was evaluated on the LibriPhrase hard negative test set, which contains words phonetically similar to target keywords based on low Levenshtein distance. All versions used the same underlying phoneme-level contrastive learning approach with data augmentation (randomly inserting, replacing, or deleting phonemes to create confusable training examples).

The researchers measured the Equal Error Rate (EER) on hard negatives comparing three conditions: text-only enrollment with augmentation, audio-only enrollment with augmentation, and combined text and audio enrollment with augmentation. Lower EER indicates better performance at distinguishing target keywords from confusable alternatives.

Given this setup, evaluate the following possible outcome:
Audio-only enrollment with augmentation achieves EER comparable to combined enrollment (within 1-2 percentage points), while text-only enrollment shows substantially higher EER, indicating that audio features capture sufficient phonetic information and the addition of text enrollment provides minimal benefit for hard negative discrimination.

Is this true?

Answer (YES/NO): NO